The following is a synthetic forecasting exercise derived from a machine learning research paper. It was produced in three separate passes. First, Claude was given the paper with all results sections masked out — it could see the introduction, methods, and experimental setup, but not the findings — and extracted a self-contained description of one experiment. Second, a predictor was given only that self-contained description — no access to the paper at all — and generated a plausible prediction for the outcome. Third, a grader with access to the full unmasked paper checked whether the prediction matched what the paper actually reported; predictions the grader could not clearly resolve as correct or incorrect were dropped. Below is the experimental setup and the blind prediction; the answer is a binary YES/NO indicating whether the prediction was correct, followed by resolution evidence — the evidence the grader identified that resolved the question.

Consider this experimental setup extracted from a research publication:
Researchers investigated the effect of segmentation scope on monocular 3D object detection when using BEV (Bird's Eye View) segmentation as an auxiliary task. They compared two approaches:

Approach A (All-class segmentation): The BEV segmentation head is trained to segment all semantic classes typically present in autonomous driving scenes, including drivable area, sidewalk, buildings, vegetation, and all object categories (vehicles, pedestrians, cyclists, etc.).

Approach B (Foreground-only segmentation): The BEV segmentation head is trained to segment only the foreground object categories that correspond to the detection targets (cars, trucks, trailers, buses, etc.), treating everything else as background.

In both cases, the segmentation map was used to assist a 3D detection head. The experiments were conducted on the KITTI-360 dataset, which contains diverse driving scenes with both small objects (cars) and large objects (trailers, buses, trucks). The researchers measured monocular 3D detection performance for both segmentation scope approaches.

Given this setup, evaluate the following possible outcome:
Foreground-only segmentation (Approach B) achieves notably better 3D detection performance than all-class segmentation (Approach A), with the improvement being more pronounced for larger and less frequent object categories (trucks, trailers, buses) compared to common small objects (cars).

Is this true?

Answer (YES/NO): YES